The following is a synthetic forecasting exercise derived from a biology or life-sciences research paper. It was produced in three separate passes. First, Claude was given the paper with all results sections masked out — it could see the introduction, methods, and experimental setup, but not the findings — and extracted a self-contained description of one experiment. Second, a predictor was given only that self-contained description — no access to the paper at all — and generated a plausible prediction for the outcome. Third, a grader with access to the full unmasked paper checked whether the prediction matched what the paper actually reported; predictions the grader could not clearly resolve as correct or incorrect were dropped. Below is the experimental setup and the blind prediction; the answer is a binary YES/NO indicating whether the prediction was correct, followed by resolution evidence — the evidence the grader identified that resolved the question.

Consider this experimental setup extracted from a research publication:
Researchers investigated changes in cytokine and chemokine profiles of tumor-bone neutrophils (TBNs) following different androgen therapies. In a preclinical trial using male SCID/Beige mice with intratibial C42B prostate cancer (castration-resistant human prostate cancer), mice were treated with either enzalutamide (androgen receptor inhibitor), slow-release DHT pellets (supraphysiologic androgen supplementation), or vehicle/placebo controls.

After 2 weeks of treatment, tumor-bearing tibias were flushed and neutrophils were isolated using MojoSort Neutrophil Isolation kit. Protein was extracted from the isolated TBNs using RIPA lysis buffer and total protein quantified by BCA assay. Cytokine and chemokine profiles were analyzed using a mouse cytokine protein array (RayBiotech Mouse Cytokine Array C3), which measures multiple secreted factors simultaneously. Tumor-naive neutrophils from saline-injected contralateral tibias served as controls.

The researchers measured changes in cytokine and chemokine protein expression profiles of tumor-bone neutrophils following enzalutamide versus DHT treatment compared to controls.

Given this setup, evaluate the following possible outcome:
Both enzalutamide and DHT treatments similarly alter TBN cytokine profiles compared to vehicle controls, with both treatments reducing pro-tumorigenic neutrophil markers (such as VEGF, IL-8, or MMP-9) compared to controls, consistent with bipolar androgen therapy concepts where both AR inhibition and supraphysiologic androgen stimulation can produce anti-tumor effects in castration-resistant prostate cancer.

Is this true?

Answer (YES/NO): NO